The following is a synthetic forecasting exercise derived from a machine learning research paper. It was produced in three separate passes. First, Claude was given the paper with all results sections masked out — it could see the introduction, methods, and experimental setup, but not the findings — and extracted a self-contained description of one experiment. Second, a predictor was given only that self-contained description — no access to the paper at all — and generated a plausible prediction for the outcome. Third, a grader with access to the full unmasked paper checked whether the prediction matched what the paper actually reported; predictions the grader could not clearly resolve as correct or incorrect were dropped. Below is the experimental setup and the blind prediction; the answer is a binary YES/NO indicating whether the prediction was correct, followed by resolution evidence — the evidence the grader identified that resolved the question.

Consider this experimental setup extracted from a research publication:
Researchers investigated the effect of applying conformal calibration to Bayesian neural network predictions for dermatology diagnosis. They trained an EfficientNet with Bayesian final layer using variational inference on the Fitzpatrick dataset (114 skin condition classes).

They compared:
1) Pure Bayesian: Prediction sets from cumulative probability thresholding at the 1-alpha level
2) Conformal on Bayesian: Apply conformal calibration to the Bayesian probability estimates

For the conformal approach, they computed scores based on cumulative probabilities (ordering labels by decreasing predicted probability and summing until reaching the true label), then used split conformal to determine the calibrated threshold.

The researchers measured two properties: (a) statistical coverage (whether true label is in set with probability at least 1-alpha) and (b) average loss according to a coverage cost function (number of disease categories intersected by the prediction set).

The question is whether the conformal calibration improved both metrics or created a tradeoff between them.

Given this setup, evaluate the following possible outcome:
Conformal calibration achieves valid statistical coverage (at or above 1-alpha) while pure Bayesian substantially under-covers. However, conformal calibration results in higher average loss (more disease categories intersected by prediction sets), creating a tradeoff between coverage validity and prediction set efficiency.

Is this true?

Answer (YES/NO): NO